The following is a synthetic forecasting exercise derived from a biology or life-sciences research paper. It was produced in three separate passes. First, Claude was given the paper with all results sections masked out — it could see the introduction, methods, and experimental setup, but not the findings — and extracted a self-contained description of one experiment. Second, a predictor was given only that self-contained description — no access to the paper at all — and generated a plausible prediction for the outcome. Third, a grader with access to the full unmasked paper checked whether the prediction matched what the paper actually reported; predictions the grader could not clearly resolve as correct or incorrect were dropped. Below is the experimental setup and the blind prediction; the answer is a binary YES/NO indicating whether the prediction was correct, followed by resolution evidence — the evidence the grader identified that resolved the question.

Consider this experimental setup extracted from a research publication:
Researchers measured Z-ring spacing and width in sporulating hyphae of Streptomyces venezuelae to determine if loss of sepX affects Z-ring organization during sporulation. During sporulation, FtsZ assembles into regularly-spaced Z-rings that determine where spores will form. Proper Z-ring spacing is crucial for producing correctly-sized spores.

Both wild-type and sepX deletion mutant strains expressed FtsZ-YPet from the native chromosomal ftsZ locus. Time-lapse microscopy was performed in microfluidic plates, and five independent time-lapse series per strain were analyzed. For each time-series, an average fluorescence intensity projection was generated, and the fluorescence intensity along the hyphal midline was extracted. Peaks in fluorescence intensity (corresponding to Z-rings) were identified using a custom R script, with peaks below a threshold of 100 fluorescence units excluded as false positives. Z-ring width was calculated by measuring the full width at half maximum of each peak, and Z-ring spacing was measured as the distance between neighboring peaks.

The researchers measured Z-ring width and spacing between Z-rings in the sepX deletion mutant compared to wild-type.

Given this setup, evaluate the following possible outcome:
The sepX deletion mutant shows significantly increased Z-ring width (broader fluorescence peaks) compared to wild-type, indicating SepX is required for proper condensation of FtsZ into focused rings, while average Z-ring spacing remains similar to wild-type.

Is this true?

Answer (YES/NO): YES